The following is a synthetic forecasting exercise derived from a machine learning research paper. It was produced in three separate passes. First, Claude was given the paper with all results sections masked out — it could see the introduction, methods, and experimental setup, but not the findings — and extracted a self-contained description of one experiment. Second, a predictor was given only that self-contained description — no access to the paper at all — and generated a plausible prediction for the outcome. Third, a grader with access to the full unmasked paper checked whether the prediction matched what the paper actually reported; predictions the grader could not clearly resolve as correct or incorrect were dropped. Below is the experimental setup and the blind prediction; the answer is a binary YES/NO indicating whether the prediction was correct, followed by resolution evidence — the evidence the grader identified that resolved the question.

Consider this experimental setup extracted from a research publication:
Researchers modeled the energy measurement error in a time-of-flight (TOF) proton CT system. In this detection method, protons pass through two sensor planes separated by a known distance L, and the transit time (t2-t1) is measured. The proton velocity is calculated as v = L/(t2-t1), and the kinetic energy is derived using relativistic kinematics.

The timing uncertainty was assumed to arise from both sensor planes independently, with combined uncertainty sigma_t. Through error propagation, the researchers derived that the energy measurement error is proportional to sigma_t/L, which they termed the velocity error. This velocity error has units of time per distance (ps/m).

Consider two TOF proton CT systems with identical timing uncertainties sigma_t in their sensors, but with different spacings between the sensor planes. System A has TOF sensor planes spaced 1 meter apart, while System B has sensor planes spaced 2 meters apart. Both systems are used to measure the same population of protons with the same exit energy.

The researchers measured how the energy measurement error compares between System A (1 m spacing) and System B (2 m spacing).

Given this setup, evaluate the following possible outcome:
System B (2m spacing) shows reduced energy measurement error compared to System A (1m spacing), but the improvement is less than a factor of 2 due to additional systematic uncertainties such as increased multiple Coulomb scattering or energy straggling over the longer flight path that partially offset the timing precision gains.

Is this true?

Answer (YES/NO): NO